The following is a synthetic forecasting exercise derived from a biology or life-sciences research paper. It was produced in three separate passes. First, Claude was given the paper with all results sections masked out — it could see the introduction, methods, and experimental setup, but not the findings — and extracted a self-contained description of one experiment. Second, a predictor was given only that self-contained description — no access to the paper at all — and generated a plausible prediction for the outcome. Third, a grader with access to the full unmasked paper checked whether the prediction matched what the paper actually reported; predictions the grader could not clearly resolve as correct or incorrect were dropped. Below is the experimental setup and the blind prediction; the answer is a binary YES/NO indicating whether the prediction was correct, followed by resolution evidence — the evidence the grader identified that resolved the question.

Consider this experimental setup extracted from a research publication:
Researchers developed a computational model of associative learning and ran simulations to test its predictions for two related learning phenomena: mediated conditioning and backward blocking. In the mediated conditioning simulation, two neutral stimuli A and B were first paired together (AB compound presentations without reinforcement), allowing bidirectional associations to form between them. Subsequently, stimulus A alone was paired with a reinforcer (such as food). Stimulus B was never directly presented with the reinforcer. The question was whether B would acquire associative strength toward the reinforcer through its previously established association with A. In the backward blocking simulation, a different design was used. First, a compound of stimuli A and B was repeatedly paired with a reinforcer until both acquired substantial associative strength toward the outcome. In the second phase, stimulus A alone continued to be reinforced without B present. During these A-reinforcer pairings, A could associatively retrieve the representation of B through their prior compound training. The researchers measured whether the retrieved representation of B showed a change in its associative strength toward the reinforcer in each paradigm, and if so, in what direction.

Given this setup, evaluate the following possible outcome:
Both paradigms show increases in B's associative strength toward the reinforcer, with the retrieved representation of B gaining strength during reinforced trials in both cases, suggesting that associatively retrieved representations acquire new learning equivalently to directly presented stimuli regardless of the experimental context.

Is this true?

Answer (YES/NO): NO